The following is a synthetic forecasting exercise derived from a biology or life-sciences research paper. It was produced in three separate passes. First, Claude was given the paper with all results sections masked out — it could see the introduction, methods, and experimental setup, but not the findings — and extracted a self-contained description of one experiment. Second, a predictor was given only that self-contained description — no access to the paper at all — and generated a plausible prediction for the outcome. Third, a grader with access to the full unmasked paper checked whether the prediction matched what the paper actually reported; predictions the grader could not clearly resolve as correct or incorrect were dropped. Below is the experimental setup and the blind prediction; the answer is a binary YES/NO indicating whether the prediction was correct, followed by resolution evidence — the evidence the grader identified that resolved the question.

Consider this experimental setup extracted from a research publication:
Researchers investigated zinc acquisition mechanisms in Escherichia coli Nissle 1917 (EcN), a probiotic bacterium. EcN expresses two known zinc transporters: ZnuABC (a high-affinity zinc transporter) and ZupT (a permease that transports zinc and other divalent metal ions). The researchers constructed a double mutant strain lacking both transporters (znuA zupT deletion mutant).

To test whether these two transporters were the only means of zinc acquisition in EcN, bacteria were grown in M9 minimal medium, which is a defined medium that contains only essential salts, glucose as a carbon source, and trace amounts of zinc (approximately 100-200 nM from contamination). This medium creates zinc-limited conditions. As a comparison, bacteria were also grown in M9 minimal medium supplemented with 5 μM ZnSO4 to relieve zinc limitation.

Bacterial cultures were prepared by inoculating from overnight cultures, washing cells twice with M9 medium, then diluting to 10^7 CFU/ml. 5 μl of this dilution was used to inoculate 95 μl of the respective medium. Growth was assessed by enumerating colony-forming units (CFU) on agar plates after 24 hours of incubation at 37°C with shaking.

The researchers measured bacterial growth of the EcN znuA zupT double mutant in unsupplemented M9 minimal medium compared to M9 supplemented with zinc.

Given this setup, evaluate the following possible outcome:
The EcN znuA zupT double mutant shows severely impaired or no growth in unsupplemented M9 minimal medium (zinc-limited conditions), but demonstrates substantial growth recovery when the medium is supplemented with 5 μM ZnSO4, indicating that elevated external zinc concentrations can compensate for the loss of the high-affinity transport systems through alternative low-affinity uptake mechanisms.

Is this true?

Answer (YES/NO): NO